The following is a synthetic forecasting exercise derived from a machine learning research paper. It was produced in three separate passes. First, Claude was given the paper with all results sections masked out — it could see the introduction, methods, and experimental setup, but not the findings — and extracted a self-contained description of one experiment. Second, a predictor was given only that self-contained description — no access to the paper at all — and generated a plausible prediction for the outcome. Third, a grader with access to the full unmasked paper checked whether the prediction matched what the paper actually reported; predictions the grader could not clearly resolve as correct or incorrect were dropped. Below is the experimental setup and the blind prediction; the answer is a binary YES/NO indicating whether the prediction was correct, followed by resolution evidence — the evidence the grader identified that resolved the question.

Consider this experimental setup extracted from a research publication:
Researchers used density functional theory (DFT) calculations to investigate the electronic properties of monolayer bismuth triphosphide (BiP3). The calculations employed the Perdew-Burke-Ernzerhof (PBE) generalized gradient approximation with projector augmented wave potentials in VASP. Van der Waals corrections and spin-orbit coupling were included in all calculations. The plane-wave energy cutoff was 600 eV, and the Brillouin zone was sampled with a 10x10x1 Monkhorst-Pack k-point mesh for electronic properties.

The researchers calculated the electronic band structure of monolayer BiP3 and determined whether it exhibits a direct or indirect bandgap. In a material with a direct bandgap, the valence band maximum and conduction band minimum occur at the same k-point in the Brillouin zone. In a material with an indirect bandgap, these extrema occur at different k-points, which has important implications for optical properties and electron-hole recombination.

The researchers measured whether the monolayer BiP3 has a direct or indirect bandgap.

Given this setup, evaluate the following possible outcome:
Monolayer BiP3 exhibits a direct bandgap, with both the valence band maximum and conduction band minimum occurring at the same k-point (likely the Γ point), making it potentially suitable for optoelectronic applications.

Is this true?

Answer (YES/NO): NO